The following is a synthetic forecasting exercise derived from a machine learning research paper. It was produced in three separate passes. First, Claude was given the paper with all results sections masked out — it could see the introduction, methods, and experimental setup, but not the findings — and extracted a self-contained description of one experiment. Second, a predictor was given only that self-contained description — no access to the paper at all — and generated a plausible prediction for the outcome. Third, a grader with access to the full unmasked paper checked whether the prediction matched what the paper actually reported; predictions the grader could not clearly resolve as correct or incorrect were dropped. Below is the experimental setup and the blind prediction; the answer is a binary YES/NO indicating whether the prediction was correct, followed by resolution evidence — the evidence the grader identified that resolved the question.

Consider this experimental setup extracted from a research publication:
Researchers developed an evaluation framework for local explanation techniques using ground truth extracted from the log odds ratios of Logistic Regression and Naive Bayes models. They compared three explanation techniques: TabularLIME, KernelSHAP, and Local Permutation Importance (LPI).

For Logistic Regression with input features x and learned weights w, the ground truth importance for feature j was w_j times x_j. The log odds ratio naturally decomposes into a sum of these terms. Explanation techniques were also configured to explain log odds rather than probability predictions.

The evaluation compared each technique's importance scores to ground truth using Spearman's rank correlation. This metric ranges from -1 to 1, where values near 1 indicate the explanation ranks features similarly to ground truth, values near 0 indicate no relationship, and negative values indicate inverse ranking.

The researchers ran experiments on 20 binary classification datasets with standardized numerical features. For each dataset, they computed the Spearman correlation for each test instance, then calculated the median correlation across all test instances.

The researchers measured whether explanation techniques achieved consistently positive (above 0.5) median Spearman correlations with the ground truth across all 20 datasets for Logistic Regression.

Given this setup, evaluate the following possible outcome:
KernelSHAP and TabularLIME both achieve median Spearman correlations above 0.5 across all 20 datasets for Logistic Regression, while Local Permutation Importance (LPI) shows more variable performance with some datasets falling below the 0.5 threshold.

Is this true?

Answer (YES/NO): NO